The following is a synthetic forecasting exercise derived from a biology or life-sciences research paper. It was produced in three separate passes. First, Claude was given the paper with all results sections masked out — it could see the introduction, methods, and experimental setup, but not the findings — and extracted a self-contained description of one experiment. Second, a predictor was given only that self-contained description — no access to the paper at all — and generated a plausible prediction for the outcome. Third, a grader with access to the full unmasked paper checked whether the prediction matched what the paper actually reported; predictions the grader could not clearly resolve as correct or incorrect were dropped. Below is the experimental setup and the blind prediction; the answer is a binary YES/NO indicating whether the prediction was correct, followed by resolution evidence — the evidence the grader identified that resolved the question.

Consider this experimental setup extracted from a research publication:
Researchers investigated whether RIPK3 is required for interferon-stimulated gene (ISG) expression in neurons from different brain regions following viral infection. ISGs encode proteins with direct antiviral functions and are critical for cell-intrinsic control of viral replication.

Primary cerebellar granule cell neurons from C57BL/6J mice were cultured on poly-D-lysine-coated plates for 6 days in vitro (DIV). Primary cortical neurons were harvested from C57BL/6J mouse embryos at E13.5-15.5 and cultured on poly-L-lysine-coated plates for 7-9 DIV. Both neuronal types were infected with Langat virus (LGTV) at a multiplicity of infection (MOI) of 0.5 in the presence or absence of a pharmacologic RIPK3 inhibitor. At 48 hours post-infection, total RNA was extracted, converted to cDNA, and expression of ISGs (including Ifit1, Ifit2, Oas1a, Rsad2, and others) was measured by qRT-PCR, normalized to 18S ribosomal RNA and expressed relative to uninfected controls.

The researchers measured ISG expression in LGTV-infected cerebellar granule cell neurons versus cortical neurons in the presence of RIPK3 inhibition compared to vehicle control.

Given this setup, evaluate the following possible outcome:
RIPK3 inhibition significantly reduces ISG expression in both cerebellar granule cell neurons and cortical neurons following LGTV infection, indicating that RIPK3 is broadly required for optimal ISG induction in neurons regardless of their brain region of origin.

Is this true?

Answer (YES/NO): NO